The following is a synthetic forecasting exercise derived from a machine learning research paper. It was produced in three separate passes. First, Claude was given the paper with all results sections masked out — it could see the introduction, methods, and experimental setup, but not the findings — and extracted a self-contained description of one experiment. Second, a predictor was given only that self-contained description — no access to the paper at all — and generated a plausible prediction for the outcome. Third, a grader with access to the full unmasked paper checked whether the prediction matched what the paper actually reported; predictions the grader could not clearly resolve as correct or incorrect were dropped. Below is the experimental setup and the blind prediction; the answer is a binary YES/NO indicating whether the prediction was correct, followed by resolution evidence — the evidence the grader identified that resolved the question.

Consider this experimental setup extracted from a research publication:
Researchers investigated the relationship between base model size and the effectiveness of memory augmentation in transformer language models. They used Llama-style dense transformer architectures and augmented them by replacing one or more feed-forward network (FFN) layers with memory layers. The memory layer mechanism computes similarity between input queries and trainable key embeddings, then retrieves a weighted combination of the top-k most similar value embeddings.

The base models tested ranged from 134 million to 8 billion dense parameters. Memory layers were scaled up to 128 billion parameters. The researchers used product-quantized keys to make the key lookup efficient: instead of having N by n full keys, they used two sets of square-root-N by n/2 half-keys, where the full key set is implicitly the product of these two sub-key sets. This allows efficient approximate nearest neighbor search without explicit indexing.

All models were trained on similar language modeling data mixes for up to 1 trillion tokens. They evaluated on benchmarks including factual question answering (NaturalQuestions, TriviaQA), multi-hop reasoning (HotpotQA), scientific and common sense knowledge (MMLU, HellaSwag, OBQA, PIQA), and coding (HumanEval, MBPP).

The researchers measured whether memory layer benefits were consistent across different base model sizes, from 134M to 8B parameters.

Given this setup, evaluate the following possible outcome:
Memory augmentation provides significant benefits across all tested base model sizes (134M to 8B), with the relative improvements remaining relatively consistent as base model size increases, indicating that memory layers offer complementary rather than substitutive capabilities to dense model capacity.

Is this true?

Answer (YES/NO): YES